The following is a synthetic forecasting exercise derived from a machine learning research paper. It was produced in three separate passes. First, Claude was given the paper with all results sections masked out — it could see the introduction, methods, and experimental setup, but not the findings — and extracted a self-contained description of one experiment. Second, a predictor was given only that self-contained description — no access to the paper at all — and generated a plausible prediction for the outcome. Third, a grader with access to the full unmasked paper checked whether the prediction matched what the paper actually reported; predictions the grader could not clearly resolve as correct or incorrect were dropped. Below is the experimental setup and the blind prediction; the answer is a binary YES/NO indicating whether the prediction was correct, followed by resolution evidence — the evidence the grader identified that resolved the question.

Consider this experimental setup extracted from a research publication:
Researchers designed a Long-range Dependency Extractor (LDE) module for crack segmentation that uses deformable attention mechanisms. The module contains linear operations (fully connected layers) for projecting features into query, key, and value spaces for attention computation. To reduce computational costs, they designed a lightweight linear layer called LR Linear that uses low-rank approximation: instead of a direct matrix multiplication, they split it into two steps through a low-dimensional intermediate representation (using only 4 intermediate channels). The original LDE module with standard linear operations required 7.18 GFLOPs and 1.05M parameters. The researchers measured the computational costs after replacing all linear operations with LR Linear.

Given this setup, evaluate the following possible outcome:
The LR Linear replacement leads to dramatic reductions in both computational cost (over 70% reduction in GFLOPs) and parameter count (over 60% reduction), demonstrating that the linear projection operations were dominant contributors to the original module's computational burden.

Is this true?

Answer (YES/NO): YES